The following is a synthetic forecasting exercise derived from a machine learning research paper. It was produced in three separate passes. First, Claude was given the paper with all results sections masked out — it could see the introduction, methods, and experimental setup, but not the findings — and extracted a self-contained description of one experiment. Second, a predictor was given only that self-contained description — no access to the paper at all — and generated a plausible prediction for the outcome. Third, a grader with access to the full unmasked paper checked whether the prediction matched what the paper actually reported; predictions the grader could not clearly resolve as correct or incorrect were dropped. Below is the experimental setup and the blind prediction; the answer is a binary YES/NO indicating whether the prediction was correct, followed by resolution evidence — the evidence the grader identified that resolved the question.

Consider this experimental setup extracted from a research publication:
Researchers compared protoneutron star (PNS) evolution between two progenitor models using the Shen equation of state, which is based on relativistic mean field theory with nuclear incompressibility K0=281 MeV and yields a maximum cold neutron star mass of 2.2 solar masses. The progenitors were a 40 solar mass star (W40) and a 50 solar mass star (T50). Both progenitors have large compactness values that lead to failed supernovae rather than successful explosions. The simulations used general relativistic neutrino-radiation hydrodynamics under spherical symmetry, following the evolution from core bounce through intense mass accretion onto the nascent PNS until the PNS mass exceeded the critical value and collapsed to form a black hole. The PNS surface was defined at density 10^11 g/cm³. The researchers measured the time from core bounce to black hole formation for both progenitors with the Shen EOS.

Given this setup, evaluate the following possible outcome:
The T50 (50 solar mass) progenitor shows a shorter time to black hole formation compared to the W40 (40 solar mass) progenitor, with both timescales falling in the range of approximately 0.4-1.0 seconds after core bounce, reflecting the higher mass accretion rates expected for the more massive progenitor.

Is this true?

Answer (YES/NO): NO